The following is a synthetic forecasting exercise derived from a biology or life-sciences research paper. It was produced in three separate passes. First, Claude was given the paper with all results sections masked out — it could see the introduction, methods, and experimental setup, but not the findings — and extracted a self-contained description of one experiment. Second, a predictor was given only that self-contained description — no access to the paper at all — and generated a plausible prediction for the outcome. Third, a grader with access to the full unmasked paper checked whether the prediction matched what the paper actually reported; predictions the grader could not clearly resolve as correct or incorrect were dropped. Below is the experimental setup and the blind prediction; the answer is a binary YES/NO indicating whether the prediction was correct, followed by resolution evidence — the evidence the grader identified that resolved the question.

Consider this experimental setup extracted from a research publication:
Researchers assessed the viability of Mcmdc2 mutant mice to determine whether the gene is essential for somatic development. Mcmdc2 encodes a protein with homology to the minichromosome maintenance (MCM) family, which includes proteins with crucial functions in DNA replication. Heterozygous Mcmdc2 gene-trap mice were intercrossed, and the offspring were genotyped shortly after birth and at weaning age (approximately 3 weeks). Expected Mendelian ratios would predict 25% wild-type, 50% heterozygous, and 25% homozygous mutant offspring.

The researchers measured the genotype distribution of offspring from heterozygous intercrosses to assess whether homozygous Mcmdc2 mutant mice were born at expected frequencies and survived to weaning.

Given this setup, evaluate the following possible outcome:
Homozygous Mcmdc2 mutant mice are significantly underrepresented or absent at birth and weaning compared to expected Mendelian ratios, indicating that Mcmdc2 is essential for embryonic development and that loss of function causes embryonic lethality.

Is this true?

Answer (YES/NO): NO